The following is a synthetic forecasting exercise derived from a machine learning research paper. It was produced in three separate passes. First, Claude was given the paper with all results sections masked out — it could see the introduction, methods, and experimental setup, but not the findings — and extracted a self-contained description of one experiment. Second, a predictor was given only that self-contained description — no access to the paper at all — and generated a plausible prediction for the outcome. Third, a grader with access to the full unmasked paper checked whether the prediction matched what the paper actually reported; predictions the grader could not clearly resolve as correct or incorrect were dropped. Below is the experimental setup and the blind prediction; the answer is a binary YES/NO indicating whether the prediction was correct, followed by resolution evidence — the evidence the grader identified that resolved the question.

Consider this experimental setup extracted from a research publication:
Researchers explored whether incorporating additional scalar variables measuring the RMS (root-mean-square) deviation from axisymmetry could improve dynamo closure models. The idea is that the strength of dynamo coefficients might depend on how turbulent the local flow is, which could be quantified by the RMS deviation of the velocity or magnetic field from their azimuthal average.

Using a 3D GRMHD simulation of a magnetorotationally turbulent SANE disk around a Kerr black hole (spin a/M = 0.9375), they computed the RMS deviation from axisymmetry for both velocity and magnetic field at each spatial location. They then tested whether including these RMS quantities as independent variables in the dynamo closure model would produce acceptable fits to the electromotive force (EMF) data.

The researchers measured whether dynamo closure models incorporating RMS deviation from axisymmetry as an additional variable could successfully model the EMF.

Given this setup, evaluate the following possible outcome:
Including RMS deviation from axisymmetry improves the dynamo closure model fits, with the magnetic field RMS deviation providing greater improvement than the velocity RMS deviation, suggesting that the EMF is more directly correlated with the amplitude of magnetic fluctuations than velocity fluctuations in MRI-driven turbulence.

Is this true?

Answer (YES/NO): NO